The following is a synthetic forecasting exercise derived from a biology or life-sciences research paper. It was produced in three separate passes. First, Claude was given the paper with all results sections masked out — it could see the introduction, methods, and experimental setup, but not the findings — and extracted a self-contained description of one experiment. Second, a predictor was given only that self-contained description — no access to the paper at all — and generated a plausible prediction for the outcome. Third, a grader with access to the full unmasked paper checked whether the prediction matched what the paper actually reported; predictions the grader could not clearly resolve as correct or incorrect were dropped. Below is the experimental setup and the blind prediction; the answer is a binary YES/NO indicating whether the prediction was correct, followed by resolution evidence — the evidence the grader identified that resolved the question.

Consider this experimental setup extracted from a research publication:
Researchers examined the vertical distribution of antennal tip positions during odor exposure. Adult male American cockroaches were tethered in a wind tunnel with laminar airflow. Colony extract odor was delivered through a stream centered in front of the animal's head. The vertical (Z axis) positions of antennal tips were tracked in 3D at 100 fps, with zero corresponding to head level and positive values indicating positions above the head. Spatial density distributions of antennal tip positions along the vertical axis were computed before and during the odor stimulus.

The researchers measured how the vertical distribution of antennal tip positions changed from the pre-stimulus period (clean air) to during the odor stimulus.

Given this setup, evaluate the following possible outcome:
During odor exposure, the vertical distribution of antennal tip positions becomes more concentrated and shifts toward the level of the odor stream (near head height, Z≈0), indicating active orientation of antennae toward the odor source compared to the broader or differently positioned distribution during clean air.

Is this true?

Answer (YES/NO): NO